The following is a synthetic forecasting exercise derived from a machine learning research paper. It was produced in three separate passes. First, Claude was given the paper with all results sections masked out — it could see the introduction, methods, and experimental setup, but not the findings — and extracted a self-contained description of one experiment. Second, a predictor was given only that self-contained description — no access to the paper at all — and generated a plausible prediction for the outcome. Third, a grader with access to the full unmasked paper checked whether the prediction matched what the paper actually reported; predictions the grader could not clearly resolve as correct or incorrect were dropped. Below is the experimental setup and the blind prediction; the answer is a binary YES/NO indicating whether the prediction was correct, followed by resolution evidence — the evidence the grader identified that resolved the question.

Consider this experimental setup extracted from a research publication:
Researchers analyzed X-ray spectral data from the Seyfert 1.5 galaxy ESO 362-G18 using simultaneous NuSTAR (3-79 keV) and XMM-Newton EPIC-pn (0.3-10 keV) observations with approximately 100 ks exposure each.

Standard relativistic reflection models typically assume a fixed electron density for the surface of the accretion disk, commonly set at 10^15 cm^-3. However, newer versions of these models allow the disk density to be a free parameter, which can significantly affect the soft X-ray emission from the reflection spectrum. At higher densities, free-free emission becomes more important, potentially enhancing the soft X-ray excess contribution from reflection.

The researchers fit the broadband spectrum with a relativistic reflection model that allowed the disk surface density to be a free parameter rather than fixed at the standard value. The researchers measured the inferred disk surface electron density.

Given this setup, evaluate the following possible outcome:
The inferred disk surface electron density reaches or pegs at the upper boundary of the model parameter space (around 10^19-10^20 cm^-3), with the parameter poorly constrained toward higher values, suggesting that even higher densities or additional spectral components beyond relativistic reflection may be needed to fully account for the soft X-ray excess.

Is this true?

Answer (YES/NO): NO